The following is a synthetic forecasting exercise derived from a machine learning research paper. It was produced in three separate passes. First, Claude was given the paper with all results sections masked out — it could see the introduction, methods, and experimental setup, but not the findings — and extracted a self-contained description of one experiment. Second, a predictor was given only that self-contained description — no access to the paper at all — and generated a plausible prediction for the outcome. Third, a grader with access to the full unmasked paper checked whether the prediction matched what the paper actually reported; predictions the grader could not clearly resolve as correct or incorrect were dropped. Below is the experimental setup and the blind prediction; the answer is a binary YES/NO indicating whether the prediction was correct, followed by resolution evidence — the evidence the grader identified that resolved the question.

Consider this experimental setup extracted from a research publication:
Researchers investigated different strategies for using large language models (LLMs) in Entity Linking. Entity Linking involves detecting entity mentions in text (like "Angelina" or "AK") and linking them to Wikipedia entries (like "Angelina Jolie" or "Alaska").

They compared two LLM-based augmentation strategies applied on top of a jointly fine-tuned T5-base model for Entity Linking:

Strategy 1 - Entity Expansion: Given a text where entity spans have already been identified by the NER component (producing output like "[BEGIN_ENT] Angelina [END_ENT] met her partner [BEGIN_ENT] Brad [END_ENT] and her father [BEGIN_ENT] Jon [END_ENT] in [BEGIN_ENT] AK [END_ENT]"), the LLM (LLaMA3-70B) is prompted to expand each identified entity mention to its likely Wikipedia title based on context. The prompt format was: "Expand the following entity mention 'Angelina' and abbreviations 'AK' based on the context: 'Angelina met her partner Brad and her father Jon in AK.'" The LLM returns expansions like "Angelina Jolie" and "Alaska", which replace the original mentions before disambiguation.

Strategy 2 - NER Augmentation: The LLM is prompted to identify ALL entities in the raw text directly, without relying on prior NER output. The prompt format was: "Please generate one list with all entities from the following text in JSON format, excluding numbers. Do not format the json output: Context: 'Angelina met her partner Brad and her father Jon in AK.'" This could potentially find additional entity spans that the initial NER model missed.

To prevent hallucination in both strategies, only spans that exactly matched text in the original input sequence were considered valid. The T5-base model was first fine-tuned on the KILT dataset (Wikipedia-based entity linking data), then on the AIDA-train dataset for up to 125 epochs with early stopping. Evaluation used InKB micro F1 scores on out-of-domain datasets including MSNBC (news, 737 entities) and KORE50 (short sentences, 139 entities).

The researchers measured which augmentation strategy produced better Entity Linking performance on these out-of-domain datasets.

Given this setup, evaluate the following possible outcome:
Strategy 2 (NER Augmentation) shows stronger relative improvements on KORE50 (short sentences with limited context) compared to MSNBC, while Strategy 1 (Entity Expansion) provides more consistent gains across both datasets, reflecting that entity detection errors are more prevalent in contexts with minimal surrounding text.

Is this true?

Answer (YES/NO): NO